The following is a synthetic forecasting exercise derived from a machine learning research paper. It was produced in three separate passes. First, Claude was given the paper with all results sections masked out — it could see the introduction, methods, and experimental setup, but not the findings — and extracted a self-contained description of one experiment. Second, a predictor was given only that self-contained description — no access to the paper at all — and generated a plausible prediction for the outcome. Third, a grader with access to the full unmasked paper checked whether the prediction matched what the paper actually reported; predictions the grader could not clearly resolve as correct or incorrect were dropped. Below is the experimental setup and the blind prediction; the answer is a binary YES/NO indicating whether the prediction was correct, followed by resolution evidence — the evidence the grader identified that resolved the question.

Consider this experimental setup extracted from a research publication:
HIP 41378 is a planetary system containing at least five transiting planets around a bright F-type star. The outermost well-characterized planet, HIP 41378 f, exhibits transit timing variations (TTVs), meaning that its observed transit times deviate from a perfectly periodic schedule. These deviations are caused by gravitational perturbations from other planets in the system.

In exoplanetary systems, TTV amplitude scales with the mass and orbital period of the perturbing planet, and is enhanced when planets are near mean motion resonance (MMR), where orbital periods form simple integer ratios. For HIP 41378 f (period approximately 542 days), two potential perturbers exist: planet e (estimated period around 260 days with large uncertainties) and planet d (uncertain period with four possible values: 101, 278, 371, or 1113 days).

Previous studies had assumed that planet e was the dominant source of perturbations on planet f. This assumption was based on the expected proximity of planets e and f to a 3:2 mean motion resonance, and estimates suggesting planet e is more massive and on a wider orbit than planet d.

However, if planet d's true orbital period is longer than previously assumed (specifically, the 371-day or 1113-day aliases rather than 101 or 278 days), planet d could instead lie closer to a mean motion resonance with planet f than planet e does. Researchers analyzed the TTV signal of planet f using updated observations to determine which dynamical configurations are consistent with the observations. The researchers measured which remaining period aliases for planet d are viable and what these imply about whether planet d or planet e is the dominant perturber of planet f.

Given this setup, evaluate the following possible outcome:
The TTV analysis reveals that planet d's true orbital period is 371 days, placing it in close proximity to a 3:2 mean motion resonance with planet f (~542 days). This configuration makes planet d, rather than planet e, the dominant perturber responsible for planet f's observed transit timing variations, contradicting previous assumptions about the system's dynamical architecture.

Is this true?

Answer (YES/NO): NO